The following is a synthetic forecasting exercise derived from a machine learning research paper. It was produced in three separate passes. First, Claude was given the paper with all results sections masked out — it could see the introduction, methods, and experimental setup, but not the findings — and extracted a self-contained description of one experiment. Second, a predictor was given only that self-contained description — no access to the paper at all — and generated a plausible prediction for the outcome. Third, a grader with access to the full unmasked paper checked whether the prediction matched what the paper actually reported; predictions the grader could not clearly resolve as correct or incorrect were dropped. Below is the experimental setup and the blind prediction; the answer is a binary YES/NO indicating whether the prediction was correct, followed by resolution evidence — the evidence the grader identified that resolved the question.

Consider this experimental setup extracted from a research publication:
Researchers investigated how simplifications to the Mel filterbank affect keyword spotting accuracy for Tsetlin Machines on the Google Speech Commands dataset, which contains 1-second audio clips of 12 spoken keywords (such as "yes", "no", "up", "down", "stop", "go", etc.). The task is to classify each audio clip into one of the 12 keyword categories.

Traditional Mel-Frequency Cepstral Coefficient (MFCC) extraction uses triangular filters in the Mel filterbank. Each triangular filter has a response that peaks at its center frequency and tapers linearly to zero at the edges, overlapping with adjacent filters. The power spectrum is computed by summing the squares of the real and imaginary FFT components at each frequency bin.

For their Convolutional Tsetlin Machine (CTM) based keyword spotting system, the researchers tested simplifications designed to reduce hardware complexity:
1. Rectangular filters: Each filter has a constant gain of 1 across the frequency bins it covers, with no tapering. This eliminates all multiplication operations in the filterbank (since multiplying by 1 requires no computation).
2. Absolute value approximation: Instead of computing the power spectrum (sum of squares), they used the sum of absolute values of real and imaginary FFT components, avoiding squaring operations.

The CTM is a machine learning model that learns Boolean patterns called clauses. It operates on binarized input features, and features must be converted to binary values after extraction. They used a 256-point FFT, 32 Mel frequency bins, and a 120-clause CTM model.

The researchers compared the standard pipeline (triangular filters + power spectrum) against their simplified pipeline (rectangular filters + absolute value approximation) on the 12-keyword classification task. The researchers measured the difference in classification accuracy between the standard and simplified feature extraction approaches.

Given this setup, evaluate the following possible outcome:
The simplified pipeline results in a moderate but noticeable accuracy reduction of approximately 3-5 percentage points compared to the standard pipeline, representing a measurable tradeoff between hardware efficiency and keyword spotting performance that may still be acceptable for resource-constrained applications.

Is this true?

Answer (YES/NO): NO